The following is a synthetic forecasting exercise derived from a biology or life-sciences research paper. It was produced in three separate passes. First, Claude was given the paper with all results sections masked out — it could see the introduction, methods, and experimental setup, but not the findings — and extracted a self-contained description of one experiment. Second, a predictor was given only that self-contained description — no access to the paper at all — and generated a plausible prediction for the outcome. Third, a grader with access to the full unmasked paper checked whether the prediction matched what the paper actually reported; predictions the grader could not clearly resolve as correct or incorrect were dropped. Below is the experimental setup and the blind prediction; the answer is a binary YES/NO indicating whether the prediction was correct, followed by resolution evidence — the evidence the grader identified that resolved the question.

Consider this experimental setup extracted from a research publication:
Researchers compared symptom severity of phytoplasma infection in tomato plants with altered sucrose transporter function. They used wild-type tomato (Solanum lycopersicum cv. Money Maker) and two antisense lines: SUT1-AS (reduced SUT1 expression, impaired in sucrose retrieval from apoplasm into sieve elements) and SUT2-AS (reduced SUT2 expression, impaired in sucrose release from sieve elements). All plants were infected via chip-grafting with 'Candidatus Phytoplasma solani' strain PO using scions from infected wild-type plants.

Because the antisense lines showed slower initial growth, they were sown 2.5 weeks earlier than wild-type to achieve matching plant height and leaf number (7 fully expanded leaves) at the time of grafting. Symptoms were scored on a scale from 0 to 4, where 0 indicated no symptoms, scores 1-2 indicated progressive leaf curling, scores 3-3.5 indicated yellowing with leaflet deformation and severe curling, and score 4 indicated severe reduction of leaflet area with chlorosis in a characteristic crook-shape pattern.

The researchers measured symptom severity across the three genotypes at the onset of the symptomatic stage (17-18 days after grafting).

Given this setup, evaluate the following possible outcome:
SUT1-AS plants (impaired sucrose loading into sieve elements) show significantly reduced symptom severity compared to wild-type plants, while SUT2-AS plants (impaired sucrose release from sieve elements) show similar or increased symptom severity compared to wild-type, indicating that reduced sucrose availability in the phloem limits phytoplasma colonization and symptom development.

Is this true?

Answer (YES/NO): YES